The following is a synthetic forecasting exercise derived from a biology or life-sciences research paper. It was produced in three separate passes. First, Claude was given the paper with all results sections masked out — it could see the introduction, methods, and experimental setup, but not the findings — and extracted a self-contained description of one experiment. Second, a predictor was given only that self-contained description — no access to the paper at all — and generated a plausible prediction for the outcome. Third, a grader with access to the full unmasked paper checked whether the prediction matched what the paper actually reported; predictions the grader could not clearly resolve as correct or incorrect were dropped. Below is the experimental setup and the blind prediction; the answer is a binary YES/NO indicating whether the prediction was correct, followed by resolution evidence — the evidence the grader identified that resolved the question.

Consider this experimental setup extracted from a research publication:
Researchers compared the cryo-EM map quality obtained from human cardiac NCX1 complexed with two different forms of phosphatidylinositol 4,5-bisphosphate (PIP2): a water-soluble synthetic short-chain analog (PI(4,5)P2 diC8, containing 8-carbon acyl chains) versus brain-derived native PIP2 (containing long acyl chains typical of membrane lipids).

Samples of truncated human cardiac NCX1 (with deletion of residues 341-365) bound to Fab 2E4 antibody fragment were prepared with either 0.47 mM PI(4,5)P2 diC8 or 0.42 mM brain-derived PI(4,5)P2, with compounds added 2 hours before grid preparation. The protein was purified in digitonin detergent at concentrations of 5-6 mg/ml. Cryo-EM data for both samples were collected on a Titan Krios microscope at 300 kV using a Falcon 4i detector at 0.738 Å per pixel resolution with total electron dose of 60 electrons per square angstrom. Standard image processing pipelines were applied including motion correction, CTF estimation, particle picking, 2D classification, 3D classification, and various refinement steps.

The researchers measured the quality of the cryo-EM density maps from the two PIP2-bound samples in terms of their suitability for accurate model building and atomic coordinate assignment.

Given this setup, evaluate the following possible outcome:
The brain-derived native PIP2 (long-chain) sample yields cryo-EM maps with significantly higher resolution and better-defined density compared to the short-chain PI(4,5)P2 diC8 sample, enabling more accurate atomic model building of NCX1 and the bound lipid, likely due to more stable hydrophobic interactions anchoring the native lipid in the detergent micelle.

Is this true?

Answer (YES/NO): NO